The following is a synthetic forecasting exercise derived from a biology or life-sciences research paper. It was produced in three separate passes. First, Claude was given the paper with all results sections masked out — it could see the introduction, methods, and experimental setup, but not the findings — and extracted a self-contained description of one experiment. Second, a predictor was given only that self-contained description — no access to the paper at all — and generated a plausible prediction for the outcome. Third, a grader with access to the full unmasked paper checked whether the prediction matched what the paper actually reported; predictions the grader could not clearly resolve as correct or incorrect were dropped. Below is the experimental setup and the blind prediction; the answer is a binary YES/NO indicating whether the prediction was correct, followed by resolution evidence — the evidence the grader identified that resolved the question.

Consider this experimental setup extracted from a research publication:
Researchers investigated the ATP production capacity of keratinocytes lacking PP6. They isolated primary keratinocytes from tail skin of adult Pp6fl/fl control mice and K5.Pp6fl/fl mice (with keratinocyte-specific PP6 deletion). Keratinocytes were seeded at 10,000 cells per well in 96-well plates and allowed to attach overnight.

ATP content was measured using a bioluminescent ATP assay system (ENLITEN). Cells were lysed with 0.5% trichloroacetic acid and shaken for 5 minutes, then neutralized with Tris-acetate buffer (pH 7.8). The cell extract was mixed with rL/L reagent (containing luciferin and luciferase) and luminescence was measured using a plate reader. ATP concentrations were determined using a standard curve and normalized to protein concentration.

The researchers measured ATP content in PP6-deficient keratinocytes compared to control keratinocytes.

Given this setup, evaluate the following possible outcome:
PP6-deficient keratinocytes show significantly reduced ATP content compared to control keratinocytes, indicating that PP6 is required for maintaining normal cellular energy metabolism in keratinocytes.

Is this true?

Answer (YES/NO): NO